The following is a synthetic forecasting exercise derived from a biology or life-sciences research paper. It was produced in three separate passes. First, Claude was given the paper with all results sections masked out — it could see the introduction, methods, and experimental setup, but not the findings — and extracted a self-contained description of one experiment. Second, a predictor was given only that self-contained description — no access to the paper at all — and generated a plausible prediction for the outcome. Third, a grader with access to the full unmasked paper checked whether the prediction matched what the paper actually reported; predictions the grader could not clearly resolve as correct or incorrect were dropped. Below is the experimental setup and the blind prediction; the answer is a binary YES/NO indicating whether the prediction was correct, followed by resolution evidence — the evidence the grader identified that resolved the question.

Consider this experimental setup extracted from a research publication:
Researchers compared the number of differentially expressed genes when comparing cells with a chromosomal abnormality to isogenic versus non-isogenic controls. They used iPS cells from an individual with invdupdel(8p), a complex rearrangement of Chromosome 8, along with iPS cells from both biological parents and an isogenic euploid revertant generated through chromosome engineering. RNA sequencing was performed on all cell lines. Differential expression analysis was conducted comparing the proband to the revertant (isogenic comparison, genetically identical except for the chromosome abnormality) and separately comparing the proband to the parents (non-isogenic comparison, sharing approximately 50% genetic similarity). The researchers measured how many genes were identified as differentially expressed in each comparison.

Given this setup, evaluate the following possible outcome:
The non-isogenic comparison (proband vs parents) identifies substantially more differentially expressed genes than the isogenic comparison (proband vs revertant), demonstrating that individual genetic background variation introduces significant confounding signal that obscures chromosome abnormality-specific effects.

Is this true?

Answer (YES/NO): YES